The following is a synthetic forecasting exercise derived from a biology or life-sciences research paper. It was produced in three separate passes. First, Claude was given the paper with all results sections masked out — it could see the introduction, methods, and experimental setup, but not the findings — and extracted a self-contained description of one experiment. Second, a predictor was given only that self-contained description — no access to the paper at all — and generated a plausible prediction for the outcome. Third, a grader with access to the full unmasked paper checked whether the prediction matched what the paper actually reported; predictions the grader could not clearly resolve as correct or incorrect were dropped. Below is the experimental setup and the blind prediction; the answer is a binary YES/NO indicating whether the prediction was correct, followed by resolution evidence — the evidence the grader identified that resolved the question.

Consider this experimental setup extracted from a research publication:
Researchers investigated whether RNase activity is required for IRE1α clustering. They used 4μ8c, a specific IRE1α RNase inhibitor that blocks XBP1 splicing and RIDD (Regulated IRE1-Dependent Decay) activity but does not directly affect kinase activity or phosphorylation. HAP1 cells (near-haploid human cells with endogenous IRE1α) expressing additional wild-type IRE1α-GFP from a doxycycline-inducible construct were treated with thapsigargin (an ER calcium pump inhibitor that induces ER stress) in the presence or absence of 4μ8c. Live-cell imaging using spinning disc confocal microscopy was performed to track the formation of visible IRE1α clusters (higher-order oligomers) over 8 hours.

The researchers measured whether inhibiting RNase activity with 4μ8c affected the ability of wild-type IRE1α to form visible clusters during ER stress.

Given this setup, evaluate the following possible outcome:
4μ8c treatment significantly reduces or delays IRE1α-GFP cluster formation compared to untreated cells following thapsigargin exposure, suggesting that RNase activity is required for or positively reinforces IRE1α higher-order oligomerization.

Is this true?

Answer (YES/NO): NO